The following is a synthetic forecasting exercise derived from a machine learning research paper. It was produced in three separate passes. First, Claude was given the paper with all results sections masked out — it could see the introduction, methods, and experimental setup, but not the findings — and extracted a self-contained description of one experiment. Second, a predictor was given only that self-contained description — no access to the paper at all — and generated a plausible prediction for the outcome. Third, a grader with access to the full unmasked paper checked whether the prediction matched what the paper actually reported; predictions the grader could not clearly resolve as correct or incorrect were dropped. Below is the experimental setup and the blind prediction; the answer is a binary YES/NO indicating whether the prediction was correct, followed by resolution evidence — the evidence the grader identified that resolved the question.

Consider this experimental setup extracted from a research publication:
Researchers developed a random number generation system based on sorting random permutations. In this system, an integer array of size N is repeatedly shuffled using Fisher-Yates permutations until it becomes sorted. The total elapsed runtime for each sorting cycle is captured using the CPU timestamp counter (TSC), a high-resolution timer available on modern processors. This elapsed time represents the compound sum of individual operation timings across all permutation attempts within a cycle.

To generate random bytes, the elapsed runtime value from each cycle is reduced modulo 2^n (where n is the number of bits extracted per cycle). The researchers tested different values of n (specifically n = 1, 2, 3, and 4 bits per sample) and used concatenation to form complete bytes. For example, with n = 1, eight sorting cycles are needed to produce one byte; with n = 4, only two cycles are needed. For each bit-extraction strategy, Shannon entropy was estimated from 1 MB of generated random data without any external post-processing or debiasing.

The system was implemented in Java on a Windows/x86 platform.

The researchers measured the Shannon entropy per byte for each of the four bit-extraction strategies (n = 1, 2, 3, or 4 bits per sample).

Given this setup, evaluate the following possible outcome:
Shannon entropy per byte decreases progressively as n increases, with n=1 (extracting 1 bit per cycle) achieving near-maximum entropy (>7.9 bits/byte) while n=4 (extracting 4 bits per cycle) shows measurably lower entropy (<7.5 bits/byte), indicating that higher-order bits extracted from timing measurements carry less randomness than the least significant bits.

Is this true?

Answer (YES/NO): NO